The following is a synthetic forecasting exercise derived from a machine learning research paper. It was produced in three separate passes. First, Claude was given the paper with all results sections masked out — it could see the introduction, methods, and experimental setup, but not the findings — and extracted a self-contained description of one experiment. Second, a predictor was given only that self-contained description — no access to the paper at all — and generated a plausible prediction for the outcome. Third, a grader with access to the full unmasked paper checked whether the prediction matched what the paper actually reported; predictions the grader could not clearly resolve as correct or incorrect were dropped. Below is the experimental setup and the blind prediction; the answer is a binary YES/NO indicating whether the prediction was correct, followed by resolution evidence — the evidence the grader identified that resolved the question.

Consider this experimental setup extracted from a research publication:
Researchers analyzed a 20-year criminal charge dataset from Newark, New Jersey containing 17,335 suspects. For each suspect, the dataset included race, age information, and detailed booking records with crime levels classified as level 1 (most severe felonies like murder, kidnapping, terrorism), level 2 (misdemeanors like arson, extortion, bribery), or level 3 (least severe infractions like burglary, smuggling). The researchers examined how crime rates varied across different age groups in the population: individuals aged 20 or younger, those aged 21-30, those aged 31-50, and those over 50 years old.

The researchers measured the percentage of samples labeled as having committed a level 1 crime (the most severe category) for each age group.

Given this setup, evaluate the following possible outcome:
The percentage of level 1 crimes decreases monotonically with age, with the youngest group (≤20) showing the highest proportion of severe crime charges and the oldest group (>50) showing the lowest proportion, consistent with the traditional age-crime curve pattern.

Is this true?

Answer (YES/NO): YES